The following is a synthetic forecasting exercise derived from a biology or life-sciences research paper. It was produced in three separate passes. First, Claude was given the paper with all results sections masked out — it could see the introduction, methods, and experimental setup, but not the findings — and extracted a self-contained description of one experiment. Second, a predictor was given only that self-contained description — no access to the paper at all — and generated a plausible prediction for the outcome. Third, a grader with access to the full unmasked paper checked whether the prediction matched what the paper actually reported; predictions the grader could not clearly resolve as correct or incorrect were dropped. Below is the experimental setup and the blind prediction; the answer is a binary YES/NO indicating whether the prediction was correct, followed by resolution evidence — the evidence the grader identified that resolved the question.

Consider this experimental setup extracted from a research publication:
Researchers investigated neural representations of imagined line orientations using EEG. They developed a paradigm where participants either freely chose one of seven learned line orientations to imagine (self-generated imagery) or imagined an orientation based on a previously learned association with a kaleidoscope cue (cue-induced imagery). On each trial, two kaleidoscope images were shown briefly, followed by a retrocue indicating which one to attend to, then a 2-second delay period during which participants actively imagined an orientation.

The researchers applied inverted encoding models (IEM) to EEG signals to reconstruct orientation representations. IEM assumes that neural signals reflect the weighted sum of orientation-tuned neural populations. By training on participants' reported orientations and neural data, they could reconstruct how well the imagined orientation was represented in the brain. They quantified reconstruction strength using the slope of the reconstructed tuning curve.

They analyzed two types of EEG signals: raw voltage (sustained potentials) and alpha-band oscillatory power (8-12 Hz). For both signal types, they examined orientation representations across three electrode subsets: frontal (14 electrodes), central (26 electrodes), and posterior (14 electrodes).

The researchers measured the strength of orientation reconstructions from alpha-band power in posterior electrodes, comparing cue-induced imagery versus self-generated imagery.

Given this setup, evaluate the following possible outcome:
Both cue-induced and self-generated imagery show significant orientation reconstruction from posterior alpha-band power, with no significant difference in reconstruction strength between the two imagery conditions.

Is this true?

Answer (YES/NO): NO